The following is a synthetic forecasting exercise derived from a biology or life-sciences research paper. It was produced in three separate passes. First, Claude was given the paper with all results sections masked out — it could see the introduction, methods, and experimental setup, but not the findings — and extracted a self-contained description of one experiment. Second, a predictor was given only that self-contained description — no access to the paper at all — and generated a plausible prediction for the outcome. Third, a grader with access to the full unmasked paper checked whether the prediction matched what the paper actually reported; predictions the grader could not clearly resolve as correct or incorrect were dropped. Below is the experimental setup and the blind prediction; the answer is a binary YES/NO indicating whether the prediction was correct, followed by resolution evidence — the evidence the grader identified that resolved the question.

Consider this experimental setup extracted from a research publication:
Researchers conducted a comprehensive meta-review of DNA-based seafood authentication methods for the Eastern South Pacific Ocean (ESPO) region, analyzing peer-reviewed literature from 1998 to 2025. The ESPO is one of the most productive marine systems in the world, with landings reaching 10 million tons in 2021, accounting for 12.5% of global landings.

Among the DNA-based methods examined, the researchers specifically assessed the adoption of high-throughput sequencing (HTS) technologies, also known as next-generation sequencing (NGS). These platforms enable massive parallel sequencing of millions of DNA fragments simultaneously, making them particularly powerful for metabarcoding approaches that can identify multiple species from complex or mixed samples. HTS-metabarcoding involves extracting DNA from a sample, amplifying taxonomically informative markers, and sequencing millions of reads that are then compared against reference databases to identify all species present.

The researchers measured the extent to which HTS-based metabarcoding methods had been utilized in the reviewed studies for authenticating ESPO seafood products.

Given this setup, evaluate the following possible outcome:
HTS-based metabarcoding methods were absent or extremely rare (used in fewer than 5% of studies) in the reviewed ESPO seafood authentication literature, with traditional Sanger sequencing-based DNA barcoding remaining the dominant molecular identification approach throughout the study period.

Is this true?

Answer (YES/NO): YES